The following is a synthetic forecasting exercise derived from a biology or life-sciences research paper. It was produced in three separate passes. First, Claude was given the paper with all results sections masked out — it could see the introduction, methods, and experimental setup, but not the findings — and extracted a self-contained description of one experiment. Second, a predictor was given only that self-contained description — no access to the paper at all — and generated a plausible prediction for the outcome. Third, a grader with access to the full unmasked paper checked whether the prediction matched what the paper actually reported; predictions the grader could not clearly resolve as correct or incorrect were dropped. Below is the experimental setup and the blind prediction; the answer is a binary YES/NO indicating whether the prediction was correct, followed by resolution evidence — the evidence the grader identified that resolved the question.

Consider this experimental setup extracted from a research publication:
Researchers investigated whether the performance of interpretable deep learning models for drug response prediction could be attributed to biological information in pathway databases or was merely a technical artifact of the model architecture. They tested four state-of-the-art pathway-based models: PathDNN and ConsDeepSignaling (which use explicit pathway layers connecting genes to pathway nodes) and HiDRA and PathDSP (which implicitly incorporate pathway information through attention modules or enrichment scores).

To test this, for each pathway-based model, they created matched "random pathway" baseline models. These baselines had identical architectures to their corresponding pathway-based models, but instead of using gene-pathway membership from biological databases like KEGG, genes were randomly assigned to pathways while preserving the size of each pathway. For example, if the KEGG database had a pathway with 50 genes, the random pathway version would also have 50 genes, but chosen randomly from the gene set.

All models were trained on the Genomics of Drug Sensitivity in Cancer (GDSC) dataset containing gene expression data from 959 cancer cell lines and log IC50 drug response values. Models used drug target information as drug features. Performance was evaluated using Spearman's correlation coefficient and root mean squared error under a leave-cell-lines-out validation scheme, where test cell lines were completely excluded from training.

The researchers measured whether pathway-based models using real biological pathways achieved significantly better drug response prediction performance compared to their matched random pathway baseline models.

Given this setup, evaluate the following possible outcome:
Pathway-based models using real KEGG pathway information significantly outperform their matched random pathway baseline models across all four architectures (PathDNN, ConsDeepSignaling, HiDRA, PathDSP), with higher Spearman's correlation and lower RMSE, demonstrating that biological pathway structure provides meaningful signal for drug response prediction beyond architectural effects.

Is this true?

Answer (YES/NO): NO